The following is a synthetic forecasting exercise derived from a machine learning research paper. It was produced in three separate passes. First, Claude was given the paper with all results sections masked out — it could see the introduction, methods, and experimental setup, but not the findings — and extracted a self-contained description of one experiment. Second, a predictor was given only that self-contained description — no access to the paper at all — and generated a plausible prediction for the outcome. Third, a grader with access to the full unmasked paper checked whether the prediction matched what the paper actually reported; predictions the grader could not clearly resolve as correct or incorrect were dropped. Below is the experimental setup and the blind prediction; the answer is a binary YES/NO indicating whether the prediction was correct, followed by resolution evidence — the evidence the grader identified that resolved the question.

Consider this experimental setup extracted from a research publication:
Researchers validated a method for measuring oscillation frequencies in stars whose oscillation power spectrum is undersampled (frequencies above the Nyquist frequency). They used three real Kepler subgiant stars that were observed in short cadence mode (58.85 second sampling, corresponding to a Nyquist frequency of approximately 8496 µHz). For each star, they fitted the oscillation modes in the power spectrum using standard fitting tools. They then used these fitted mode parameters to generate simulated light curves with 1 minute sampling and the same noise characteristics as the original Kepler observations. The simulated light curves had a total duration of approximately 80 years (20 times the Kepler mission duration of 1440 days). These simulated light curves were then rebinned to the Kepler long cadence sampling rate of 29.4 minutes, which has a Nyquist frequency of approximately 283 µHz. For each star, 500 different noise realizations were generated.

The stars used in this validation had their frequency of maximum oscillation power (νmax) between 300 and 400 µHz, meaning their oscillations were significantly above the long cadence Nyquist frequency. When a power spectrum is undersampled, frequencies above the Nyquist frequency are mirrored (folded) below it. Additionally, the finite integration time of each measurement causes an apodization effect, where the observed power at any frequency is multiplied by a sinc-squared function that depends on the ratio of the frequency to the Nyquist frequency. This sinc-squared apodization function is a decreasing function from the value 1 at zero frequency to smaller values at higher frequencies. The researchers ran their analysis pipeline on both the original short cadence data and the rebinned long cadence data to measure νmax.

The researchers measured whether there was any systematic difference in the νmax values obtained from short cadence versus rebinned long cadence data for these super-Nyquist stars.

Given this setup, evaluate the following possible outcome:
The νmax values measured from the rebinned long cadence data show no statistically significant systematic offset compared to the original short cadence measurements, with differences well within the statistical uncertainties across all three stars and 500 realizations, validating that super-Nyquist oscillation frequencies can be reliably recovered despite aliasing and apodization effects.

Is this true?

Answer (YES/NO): NO